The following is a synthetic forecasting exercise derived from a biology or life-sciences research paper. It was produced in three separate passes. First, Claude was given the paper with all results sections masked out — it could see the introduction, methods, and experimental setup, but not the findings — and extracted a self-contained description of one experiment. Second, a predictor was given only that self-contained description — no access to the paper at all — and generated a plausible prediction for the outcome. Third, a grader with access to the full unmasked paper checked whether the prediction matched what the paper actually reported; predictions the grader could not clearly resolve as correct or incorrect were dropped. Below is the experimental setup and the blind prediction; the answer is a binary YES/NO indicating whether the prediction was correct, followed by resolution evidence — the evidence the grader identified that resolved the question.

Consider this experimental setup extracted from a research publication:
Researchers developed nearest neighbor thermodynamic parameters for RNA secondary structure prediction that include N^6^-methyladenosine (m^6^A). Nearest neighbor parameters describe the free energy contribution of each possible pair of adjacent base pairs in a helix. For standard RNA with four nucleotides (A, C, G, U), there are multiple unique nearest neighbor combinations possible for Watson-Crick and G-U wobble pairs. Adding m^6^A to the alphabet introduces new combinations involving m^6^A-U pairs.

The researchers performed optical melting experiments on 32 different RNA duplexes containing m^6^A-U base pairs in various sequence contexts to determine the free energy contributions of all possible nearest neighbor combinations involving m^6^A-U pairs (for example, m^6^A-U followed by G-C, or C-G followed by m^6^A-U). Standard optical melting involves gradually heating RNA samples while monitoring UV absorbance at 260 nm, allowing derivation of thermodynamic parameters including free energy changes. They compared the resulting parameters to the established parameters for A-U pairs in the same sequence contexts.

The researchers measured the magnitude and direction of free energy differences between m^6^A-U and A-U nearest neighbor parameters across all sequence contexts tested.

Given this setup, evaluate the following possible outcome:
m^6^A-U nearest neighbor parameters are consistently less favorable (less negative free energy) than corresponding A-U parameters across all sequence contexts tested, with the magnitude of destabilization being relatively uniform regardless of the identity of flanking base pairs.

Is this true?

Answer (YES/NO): NO